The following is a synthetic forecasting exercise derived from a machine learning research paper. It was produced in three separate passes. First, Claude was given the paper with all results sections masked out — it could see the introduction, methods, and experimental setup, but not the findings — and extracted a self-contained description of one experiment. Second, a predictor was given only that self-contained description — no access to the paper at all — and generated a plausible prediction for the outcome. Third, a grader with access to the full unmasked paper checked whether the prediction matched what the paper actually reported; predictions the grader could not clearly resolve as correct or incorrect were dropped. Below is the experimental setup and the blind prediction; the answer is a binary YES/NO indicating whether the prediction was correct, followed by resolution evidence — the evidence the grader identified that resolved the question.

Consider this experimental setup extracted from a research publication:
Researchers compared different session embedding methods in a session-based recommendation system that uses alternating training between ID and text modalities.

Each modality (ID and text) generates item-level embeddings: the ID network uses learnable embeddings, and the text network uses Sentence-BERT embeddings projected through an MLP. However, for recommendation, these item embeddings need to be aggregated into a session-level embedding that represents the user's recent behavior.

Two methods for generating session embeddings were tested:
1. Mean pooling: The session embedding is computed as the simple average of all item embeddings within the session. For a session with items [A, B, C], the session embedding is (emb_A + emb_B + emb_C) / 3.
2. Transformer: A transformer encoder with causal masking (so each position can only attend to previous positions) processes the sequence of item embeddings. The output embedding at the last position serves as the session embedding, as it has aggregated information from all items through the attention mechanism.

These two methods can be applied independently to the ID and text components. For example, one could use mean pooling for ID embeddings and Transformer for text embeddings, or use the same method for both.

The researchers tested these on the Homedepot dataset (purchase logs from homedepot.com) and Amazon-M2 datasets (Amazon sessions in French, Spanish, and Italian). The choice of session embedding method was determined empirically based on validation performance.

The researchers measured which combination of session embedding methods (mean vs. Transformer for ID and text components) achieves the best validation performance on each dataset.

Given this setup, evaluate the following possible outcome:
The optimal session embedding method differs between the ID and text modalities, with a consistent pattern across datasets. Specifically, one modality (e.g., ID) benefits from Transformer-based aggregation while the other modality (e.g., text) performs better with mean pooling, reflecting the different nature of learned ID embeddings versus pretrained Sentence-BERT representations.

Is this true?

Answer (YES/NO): NO